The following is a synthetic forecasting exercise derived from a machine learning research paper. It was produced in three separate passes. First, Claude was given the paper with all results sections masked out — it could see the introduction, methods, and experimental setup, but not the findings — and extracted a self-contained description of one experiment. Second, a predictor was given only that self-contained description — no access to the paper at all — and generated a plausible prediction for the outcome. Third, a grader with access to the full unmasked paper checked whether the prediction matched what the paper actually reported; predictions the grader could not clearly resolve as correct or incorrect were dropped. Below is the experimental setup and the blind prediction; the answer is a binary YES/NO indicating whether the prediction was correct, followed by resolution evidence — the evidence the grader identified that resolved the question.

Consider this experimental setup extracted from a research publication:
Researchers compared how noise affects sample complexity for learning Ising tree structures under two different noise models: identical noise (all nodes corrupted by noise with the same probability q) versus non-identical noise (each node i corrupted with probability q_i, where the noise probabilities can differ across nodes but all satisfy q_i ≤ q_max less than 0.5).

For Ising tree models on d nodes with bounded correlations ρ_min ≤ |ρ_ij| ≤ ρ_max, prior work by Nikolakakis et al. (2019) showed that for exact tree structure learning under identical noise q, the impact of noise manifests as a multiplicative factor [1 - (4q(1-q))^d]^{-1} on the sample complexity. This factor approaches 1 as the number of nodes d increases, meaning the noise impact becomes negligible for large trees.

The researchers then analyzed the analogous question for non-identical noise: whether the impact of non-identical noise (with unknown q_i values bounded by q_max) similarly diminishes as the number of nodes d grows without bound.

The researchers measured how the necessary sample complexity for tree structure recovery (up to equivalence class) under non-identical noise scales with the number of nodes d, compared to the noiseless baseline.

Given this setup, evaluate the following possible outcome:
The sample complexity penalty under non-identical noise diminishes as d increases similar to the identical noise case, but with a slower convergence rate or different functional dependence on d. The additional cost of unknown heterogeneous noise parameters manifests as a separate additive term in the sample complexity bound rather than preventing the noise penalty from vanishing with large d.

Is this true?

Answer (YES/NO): NO